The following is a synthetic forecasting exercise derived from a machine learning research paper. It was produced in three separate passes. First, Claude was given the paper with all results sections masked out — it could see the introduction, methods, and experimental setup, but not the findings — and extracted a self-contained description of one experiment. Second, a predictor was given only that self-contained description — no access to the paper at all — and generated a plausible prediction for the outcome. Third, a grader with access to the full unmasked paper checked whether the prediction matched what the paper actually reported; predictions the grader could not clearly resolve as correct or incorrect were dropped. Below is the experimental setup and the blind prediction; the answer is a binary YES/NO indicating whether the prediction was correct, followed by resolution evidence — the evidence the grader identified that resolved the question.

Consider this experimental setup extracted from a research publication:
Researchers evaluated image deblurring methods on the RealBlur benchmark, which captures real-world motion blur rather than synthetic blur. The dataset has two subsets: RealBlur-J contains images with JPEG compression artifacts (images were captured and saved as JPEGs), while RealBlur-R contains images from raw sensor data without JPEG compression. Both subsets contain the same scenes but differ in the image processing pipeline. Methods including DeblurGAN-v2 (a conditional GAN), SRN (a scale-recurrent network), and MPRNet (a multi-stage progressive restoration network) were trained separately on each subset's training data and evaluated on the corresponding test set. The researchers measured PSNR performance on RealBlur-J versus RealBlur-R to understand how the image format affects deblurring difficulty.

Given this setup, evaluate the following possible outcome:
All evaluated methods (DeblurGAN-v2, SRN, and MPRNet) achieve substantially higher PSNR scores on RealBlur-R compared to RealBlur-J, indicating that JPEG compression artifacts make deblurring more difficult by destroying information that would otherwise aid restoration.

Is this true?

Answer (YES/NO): YES